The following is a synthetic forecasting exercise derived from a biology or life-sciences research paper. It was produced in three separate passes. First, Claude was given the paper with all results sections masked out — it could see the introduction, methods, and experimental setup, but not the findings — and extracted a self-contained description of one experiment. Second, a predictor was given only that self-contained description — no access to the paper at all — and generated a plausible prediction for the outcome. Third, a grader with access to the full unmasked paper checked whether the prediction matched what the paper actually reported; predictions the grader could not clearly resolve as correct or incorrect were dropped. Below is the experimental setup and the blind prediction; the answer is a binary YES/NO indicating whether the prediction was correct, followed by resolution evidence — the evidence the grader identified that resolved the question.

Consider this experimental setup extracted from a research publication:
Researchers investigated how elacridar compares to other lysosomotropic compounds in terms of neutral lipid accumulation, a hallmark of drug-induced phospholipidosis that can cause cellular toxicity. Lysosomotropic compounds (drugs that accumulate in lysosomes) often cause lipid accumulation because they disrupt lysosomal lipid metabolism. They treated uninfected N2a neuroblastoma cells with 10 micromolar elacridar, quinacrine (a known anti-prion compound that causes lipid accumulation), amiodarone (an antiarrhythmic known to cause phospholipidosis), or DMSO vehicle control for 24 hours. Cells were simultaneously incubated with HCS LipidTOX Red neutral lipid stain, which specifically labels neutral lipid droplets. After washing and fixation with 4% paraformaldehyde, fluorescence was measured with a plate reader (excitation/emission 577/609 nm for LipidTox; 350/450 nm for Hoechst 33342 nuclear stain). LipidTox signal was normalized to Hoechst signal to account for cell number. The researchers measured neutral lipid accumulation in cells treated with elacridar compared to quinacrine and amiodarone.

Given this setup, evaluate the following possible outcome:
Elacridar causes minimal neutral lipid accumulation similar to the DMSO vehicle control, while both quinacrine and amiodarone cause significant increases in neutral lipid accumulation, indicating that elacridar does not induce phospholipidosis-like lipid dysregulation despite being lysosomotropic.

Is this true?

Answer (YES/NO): YES